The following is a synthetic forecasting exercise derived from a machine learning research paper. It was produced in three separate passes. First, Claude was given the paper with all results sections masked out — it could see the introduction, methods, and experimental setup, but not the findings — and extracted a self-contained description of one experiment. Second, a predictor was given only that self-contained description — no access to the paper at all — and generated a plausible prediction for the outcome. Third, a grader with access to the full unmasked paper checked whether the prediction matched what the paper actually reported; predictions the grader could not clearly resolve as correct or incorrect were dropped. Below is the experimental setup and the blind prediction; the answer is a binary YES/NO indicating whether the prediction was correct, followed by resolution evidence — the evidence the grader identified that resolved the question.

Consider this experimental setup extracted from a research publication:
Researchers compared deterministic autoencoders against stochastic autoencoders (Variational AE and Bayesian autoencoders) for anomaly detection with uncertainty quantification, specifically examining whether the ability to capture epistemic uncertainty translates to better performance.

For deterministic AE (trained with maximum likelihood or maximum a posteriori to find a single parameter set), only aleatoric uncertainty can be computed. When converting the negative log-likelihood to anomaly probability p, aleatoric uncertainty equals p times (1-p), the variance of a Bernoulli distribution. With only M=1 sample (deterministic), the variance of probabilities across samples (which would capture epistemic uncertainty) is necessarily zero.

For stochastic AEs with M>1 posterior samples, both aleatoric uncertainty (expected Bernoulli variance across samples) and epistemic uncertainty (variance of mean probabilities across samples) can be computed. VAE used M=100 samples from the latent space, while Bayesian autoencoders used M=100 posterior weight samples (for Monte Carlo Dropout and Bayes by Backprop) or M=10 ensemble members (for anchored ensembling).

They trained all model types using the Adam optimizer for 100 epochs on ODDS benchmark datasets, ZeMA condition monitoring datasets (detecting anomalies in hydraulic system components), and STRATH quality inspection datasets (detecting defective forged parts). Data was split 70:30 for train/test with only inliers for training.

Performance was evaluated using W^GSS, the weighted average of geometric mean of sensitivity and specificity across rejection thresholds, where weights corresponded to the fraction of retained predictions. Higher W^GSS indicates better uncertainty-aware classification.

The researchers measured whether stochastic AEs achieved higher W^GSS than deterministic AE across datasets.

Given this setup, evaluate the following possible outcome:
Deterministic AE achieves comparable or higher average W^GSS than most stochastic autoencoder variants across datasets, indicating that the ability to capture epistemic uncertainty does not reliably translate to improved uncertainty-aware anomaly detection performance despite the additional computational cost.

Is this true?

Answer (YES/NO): NO